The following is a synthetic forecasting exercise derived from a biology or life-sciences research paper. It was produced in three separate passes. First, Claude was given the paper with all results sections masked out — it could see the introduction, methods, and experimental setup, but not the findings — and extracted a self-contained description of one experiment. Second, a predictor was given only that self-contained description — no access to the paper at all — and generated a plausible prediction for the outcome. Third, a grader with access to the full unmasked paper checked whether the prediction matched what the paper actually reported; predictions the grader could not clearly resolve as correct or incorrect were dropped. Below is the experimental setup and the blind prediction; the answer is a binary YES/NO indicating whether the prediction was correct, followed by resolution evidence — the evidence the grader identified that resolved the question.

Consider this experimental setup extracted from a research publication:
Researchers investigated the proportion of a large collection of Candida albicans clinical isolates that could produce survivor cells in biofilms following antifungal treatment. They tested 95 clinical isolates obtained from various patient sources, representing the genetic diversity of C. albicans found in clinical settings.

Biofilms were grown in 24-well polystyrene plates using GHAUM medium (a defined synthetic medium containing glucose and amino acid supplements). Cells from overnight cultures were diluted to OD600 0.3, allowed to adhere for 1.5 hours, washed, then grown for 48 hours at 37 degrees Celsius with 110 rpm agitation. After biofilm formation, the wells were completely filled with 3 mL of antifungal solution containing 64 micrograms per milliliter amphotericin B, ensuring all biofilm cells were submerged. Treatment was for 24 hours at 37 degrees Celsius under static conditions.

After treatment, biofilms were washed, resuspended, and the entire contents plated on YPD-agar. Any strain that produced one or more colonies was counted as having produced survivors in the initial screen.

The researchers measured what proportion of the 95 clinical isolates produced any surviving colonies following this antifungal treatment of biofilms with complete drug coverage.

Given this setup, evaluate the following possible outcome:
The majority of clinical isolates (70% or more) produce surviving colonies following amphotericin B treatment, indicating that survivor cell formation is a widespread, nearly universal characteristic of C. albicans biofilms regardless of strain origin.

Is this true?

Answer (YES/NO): NO